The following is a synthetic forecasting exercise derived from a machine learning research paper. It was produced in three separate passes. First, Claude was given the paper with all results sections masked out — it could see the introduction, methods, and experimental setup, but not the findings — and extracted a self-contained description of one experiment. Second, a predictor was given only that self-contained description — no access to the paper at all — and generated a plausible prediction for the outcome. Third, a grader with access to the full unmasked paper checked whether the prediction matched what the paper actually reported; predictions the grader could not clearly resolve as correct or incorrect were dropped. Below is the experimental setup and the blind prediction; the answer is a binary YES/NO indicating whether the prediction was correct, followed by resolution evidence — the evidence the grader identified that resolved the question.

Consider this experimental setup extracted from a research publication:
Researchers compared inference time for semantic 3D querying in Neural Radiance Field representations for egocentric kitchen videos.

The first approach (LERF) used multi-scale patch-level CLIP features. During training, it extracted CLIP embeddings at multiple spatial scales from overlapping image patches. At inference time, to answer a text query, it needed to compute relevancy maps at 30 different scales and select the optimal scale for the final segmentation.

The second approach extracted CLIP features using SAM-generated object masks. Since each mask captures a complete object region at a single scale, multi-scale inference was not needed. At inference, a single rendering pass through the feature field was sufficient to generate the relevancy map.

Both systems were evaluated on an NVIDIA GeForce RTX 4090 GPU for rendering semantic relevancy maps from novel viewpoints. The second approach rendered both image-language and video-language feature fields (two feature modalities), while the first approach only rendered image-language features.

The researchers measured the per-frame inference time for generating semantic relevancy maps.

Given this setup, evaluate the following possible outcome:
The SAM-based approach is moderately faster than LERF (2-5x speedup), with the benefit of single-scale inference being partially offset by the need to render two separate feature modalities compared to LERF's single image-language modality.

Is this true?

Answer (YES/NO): NO